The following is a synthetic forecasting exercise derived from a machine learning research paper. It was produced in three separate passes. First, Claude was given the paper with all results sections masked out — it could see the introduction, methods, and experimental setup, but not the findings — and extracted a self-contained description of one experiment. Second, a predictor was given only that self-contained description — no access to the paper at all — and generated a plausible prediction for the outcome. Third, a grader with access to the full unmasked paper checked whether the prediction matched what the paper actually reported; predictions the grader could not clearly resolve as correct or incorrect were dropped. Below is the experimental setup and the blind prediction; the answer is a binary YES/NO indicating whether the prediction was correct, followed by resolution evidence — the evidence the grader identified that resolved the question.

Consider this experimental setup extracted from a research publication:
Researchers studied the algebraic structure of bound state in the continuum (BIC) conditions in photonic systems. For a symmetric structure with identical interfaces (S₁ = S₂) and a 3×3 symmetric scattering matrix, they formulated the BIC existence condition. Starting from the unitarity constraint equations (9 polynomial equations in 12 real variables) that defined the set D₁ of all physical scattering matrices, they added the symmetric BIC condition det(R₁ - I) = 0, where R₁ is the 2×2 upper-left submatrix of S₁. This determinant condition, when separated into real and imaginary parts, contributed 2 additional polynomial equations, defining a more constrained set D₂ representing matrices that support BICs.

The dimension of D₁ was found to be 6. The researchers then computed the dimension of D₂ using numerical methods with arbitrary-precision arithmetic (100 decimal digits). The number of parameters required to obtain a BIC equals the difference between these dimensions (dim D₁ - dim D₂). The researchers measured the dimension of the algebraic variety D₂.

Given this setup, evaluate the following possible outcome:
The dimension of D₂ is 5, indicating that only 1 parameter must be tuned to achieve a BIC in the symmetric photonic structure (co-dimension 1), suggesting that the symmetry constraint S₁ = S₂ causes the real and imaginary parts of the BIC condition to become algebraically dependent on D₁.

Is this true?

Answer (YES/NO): NO